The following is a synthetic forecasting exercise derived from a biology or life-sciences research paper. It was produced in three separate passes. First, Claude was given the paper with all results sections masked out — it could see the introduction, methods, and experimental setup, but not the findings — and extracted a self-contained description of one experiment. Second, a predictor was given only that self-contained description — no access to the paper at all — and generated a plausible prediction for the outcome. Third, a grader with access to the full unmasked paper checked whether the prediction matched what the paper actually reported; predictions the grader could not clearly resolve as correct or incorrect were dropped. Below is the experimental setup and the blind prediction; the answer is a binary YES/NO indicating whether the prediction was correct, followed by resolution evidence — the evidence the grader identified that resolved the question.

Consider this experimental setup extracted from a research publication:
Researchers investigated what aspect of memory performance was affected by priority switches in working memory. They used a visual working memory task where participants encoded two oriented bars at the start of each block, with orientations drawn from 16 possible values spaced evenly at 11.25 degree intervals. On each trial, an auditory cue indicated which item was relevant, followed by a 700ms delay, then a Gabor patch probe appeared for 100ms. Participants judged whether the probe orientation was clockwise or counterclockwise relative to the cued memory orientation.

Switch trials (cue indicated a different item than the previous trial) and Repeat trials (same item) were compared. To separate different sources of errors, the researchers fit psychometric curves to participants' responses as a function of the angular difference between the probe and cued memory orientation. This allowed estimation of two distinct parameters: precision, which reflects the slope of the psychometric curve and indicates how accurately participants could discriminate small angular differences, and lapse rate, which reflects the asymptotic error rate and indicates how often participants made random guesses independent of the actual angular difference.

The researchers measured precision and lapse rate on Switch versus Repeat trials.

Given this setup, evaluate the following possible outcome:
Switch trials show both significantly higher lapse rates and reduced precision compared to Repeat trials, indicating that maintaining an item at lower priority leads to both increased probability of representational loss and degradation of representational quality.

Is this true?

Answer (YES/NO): NO